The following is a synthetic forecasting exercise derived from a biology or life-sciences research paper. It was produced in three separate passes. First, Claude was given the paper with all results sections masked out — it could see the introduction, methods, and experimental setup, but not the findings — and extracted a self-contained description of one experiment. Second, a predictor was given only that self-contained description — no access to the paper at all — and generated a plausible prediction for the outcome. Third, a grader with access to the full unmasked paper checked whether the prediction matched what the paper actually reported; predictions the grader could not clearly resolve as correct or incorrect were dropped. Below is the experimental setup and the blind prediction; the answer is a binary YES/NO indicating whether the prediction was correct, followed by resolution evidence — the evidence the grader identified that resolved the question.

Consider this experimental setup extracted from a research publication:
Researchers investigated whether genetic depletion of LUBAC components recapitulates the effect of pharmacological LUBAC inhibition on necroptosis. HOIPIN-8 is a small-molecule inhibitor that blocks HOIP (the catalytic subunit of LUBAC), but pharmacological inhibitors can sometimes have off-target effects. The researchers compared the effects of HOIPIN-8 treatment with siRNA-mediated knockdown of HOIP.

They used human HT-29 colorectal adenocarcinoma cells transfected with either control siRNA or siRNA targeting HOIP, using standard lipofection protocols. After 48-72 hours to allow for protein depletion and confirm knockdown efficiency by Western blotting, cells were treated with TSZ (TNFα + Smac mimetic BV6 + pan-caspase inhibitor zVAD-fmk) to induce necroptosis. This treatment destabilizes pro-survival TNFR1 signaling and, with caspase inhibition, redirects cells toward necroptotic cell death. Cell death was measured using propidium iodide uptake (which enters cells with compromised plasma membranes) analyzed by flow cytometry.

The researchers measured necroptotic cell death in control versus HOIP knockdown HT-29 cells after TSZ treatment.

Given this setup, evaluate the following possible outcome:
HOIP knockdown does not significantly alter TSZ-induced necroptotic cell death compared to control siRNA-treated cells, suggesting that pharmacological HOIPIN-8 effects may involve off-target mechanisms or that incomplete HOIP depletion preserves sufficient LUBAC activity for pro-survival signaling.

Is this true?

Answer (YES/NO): NO